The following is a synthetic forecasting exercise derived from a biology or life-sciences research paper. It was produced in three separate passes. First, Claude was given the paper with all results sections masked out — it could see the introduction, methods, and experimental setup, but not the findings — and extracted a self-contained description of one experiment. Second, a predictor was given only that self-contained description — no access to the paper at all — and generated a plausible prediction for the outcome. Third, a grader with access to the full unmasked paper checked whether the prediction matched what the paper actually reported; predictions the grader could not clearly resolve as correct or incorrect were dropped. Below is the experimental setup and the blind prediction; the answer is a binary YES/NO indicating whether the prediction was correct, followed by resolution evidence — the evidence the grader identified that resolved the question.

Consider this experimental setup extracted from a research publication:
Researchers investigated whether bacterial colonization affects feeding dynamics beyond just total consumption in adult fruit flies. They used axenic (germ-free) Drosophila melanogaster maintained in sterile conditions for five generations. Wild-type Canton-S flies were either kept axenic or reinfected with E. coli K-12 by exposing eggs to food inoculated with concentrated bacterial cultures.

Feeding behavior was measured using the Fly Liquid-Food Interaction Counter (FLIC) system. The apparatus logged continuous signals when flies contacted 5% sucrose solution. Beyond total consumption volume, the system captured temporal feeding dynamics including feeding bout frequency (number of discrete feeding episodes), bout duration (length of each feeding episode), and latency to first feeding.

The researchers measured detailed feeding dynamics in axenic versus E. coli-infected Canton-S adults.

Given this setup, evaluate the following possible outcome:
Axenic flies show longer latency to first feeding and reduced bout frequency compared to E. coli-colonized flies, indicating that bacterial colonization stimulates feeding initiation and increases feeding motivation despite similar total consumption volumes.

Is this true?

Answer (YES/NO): NO